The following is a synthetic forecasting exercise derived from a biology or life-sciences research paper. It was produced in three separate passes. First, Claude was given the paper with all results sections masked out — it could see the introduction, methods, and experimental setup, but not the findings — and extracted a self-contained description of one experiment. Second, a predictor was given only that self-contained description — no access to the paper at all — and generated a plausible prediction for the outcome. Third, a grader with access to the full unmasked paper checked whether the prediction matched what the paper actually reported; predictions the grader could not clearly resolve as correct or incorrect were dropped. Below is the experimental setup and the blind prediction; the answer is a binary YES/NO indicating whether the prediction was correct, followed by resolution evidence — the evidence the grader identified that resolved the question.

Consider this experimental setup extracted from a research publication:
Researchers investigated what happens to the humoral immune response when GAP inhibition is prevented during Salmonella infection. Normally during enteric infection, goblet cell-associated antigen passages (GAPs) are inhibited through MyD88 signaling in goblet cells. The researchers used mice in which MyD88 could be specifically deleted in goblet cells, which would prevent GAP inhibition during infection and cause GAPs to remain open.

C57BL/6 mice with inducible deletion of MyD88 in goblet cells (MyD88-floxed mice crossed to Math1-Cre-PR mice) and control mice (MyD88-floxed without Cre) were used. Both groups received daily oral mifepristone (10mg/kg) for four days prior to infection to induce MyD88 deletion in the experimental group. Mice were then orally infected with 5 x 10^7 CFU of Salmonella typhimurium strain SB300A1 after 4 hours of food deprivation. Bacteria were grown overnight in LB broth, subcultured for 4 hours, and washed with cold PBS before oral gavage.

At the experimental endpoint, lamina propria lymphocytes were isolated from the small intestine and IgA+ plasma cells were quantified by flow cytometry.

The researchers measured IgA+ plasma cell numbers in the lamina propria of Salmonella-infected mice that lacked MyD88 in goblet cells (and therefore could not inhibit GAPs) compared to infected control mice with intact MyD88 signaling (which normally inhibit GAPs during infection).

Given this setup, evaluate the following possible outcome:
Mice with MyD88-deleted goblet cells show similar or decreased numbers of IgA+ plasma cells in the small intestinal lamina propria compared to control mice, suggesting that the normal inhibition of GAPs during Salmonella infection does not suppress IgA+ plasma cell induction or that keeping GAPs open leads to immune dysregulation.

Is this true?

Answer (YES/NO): YES